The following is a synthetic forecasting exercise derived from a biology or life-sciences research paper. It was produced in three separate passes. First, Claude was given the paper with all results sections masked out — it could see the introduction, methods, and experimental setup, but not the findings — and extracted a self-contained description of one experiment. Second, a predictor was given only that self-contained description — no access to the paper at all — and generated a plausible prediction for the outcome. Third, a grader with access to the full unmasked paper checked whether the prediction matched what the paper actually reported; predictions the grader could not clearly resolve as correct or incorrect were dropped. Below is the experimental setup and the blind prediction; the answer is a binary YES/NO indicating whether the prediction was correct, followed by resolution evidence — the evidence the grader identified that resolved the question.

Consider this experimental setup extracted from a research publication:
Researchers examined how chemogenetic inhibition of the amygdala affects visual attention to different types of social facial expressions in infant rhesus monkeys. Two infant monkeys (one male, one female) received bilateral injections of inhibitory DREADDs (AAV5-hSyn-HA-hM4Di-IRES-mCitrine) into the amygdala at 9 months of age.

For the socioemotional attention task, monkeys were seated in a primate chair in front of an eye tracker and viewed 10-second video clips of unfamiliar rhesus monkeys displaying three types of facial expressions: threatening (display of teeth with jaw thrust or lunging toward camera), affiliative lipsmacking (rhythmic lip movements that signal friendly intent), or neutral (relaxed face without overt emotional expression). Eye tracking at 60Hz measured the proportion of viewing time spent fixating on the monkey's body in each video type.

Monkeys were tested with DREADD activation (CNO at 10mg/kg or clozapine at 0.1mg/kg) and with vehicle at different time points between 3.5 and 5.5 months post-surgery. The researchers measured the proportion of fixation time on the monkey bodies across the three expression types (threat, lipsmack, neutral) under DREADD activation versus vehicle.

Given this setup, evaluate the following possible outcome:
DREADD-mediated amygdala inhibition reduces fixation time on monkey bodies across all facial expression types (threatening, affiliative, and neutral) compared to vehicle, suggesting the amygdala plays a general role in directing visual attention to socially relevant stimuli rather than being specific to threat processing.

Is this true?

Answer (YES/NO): NO